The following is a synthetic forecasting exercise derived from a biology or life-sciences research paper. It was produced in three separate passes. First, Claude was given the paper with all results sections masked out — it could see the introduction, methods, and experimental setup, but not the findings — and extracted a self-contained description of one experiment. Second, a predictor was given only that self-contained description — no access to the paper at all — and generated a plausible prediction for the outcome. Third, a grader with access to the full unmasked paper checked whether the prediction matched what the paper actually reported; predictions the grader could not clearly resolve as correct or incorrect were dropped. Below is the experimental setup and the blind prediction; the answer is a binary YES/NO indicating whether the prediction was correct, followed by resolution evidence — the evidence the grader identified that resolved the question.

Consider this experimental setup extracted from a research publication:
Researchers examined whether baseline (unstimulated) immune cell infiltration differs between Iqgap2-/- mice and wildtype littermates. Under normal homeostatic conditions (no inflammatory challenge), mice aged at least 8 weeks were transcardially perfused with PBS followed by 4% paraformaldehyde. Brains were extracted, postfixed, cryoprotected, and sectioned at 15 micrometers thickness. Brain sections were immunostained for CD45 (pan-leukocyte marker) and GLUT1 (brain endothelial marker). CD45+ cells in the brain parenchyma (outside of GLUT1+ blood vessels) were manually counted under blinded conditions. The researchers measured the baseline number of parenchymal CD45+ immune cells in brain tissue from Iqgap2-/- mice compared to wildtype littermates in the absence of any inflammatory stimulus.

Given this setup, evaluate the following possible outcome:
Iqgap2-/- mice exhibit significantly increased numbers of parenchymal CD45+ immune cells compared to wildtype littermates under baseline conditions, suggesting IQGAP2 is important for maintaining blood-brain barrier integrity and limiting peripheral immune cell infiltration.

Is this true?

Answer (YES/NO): NO